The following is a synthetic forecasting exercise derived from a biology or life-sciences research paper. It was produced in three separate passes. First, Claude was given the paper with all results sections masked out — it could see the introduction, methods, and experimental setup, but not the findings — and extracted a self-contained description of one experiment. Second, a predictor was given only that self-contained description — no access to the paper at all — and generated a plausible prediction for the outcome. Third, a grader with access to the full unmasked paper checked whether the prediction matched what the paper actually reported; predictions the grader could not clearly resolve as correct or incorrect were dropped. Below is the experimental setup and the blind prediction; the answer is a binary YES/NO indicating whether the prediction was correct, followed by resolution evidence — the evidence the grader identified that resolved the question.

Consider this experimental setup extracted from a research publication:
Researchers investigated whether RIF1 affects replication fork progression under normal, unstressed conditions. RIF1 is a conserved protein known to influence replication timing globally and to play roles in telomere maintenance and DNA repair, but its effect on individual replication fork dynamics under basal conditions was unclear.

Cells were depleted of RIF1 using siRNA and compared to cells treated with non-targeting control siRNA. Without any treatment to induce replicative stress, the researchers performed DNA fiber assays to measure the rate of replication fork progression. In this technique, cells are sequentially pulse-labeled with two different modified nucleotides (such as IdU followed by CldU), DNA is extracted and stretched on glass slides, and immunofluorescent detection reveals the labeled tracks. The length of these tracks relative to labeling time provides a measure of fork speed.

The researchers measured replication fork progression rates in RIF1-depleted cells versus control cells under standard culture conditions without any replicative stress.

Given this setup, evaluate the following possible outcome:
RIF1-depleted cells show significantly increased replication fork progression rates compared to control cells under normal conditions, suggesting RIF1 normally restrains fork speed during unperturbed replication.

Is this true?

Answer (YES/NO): NO